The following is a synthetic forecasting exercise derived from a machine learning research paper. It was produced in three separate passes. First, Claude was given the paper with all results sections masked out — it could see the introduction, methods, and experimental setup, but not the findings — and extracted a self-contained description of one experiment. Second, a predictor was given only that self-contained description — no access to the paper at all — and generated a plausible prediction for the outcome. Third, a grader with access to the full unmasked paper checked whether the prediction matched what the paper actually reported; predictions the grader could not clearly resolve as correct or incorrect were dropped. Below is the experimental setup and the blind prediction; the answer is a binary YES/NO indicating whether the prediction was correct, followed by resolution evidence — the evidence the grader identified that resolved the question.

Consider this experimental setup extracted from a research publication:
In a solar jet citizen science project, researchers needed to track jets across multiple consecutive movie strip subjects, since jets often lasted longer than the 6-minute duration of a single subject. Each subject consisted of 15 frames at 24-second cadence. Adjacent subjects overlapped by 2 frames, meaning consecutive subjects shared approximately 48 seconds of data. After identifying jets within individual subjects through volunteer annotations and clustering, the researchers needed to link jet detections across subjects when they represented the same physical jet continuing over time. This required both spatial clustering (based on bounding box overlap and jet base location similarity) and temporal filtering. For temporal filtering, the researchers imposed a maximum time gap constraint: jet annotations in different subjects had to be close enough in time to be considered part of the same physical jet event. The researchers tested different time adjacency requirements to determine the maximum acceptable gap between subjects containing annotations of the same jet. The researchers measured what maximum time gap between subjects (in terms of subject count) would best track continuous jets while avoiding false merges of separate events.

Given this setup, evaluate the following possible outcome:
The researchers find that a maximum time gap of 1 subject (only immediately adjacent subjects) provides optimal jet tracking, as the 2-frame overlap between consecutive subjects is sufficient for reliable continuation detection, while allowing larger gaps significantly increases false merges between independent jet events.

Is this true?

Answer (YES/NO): NO